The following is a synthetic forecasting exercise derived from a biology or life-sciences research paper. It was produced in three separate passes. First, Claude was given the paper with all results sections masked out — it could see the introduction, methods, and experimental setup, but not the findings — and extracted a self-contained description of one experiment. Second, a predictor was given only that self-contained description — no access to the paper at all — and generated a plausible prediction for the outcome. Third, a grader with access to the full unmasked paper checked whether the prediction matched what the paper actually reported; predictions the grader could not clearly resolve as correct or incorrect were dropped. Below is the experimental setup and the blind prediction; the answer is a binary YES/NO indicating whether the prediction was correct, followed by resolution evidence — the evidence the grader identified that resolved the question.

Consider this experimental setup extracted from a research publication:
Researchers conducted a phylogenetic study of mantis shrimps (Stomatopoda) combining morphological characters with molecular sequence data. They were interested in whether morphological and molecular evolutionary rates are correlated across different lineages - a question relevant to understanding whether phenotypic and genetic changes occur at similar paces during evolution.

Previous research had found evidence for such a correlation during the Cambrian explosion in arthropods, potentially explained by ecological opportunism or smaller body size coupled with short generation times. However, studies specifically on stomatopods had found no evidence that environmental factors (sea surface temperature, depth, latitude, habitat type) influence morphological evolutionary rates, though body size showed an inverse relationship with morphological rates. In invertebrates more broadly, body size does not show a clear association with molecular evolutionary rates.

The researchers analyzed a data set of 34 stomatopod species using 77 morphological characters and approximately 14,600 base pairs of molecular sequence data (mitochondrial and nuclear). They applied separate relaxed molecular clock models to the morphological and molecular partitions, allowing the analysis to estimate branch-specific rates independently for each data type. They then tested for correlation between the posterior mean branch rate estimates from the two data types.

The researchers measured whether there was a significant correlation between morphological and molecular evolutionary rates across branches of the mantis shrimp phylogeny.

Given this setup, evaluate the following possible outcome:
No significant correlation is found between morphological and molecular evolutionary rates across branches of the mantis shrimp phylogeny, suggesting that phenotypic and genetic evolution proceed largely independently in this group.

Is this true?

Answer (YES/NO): YES